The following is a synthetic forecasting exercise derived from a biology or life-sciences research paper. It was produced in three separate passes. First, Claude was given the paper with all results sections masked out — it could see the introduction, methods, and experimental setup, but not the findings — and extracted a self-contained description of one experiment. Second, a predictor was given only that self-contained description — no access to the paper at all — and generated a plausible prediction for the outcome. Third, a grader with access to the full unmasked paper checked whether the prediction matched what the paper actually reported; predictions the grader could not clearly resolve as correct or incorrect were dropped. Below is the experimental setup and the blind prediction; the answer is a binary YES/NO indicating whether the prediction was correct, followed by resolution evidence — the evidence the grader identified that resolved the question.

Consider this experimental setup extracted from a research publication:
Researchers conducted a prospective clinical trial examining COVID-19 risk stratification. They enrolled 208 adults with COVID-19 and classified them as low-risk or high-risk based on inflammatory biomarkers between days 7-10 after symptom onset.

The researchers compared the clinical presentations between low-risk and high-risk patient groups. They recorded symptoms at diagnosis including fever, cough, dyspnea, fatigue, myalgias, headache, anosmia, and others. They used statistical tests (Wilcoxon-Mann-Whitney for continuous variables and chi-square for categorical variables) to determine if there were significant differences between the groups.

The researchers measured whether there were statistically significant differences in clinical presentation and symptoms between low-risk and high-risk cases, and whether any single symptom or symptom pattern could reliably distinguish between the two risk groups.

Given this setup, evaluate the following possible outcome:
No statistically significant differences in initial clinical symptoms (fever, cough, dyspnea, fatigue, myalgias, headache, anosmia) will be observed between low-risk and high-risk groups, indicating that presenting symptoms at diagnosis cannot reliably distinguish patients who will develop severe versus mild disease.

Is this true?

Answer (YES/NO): NO